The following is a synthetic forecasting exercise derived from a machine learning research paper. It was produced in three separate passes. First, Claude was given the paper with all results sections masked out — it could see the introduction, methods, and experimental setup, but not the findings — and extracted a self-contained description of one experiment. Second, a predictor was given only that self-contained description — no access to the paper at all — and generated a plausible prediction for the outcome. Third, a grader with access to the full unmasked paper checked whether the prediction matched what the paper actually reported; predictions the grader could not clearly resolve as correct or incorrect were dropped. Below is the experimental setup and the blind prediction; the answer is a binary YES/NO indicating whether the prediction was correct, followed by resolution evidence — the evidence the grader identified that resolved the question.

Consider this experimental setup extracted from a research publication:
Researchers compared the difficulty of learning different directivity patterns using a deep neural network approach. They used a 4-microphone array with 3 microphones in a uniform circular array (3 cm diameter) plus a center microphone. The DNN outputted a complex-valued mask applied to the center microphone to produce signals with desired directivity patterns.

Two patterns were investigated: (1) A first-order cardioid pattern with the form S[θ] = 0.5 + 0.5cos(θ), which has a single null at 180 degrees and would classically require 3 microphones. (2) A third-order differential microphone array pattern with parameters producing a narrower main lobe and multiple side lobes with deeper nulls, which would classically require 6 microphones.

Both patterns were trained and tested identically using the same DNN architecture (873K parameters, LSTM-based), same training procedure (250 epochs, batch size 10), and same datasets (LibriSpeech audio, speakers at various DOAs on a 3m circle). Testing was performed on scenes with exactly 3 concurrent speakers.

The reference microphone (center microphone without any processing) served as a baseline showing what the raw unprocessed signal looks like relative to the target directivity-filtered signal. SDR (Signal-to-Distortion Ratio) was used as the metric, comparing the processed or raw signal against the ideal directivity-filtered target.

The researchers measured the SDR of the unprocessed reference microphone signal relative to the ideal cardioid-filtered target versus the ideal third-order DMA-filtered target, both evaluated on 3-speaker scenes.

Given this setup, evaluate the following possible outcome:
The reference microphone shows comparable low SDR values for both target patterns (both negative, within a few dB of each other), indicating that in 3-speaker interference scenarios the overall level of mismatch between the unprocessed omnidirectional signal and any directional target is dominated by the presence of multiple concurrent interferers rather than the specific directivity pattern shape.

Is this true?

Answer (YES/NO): NO